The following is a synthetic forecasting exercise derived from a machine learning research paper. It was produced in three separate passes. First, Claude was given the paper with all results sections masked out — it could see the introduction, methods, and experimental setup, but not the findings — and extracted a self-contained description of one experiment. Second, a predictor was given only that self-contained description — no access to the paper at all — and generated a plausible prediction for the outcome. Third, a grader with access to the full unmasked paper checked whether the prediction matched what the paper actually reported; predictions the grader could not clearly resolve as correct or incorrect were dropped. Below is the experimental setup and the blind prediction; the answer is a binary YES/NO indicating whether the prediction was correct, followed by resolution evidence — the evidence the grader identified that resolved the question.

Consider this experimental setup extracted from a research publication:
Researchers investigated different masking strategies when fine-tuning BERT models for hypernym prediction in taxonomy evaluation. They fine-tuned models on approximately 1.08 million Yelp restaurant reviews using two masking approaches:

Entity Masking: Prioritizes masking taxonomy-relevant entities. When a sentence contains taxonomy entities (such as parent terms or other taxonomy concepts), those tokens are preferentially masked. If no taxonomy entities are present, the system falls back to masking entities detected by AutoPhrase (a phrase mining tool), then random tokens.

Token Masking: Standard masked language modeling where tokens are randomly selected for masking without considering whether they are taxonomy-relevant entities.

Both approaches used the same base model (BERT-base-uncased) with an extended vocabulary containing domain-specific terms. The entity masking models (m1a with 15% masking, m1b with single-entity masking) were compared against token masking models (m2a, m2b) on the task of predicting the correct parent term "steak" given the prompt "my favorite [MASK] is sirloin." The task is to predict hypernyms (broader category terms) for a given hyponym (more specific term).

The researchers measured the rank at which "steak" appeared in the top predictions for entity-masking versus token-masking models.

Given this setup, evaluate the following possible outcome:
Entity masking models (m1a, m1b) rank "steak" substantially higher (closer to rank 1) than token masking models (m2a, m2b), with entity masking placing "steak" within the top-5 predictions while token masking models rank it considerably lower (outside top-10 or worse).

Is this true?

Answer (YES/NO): NO